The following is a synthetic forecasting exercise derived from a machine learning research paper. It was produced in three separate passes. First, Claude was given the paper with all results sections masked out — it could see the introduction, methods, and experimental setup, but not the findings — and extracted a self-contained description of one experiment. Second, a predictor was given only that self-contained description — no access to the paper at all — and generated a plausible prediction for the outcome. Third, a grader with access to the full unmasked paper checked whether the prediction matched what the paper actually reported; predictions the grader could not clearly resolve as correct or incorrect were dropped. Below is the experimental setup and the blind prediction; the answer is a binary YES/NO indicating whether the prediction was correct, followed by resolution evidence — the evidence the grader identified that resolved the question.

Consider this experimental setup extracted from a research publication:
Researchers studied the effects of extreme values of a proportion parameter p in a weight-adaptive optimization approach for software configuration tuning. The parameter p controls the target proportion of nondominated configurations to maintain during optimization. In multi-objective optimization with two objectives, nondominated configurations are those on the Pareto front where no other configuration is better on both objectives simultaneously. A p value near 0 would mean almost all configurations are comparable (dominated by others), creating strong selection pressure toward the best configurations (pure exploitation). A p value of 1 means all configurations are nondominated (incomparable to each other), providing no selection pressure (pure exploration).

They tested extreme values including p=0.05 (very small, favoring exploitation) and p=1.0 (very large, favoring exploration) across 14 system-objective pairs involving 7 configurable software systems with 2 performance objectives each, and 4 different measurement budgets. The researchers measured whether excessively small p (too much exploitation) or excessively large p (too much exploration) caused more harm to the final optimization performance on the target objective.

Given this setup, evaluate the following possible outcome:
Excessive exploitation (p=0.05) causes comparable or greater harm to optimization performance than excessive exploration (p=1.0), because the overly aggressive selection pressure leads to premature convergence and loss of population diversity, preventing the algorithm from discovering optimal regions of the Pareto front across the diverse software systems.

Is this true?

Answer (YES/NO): NO